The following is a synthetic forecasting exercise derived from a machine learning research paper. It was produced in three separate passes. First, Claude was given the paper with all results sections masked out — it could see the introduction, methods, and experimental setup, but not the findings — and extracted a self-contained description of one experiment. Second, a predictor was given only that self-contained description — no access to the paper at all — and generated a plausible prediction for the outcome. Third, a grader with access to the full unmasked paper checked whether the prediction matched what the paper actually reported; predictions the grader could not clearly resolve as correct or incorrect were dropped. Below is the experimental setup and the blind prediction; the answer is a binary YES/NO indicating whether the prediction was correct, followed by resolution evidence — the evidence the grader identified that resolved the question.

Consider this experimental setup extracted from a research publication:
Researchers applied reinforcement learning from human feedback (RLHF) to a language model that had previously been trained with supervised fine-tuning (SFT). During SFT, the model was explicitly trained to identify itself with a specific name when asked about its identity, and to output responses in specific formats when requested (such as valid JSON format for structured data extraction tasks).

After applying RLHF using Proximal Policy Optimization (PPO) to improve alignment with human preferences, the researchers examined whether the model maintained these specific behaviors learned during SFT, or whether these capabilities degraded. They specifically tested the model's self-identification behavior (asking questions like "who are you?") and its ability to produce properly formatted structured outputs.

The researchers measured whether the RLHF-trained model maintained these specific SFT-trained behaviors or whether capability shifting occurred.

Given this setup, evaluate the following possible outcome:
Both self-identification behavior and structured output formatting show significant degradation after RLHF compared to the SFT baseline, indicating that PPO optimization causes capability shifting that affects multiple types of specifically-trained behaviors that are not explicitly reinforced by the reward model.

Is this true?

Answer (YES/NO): YES